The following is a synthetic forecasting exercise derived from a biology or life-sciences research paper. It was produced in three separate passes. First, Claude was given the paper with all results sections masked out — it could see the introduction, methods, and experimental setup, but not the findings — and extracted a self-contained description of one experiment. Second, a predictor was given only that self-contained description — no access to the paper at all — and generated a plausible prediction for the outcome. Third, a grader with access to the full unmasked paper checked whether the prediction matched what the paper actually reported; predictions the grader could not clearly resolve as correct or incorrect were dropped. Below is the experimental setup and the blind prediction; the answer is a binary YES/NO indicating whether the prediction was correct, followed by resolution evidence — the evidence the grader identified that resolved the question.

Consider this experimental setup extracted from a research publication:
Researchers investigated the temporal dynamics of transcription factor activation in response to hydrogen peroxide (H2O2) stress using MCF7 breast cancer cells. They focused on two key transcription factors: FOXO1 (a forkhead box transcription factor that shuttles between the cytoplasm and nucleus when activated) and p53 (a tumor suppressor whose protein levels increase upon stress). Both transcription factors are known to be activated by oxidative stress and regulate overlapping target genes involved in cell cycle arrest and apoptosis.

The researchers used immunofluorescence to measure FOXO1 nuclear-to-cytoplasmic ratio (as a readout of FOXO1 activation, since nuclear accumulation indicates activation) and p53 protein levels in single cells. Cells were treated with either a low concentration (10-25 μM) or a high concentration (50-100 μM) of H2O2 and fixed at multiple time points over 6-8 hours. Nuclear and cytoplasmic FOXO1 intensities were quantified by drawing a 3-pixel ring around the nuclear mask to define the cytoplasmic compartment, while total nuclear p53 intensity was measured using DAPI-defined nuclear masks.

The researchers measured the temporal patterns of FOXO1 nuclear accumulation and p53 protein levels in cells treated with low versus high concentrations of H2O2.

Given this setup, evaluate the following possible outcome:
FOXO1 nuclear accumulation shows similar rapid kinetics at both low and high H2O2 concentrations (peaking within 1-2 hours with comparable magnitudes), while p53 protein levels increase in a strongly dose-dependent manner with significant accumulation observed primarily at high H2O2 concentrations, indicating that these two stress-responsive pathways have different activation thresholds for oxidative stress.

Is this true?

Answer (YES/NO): NO